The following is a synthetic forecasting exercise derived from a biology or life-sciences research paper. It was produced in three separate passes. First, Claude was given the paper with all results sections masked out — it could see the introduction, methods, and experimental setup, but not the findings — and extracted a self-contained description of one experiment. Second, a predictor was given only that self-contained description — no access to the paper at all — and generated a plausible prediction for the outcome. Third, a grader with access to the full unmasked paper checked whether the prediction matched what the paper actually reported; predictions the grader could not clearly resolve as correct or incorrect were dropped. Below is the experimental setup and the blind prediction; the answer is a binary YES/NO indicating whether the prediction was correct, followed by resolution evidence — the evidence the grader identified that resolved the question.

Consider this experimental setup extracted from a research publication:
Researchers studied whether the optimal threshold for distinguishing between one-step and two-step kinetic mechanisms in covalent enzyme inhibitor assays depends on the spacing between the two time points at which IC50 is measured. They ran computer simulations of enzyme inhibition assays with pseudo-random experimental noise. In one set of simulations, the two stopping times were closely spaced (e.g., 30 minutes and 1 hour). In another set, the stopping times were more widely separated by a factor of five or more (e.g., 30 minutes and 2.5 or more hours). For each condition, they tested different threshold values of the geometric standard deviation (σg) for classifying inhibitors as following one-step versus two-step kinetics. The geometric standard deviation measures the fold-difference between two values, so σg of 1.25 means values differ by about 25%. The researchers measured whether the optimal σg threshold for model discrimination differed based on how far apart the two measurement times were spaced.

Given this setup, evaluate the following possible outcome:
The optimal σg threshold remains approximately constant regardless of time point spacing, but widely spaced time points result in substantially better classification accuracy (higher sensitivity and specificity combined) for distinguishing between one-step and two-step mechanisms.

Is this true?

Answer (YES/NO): NO